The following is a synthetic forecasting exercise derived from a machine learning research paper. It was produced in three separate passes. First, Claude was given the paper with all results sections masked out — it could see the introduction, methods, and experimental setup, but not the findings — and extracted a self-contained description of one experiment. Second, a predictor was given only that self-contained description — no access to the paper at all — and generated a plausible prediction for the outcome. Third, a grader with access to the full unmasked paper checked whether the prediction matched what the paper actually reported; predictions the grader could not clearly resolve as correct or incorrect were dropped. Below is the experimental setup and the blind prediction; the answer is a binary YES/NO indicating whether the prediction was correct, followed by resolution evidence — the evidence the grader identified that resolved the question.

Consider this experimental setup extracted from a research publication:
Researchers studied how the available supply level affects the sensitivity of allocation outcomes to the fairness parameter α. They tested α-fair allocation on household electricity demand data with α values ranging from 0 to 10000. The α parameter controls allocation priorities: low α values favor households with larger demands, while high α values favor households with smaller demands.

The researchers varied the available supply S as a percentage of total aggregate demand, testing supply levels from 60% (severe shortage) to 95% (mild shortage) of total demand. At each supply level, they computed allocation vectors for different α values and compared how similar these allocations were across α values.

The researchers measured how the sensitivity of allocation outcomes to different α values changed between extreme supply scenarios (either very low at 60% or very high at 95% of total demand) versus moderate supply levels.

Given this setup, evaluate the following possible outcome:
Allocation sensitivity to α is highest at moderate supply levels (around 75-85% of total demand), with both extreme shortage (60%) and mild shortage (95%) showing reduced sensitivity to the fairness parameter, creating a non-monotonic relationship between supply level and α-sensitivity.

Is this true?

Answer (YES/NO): YES